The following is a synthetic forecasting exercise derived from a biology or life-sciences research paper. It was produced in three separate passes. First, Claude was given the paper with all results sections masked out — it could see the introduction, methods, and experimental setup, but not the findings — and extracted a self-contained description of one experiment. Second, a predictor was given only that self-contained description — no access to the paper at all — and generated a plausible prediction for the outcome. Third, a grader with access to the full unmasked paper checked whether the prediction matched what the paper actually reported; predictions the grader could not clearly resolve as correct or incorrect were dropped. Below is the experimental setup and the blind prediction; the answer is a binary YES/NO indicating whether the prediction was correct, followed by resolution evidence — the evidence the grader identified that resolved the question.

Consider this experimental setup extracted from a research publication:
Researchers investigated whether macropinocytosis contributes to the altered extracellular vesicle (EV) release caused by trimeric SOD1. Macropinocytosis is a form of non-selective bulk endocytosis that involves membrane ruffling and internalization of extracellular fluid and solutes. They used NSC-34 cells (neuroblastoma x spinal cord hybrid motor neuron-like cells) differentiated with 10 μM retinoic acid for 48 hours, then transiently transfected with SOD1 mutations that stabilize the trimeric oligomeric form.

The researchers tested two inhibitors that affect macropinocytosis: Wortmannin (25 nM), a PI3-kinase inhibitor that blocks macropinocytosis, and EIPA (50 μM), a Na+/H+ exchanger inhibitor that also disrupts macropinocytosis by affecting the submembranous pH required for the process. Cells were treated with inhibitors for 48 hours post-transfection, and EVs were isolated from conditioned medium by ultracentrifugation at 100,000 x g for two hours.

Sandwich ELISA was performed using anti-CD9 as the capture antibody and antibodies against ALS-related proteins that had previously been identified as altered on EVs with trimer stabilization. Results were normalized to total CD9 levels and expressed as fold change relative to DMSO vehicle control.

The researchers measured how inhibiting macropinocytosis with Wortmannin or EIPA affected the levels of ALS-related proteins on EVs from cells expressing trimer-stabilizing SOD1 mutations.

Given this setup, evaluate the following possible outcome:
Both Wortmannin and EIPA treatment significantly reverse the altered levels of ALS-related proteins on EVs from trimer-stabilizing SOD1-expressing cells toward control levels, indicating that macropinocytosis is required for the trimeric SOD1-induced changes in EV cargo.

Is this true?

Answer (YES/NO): NO